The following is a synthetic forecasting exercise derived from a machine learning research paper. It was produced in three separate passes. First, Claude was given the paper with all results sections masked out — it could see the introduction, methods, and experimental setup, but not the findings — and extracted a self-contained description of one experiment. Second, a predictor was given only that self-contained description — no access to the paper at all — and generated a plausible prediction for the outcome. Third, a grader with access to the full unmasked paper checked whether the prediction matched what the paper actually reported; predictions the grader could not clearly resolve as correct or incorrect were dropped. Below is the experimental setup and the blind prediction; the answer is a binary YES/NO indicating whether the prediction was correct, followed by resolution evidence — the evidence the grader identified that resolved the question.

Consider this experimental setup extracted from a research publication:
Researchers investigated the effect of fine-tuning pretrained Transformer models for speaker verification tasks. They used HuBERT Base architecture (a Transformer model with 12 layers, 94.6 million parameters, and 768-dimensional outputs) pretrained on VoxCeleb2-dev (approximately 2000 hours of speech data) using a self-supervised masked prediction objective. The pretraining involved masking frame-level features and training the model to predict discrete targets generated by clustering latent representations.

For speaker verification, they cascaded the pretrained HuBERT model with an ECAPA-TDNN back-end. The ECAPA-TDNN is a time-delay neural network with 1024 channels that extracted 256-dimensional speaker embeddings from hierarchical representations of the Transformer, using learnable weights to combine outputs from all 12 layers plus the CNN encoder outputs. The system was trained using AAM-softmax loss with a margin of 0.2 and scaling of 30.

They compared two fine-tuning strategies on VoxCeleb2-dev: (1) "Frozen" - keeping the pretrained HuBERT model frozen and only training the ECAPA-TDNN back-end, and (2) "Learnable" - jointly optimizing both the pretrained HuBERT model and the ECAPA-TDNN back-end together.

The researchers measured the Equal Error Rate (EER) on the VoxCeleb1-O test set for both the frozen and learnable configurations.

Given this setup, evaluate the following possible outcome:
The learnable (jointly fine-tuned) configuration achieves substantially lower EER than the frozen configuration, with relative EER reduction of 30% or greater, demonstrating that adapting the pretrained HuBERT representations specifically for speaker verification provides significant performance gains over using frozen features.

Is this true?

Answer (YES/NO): NO